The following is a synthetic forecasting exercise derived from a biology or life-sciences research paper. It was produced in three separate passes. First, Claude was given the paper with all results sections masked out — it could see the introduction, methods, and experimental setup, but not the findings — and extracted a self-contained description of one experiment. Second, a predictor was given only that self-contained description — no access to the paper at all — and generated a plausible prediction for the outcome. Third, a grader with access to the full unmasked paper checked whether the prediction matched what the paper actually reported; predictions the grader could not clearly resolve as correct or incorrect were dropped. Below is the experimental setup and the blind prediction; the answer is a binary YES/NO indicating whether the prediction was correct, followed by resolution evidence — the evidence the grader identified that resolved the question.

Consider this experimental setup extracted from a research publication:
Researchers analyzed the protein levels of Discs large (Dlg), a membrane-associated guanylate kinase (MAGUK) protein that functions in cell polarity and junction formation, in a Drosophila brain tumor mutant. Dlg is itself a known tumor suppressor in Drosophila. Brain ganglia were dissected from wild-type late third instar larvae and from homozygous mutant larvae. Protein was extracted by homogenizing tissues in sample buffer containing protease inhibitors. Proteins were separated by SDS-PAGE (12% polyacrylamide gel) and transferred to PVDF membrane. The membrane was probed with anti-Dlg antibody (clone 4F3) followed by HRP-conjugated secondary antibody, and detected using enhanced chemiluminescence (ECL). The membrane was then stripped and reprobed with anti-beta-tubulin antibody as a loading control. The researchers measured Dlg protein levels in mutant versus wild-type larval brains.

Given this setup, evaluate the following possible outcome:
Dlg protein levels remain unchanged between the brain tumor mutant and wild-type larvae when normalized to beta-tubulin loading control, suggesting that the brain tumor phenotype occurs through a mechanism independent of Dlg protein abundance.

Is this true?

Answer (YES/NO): NO